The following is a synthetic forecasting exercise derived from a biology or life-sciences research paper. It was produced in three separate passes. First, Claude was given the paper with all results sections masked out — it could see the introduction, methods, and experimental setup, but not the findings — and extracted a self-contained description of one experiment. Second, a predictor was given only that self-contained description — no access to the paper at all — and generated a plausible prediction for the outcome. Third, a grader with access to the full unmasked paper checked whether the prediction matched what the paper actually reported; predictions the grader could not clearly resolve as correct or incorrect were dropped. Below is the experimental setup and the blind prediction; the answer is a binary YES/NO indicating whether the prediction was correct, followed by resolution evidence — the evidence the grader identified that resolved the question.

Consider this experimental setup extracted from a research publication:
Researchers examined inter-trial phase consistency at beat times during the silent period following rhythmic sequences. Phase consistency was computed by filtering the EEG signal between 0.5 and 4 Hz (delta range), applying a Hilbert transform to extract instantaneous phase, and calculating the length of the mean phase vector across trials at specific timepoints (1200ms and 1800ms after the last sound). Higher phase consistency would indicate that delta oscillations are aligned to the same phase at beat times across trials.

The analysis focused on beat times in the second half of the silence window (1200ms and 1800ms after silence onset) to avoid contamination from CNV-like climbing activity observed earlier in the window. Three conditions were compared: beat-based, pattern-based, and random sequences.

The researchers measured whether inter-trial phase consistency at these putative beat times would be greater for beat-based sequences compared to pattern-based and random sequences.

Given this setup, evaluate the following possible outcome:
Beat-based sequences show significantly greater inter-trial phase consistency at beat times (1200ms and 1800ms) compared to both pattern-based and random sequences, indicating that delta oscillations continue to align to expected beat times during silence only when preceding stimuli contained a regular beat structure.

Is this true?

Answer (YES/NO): NO